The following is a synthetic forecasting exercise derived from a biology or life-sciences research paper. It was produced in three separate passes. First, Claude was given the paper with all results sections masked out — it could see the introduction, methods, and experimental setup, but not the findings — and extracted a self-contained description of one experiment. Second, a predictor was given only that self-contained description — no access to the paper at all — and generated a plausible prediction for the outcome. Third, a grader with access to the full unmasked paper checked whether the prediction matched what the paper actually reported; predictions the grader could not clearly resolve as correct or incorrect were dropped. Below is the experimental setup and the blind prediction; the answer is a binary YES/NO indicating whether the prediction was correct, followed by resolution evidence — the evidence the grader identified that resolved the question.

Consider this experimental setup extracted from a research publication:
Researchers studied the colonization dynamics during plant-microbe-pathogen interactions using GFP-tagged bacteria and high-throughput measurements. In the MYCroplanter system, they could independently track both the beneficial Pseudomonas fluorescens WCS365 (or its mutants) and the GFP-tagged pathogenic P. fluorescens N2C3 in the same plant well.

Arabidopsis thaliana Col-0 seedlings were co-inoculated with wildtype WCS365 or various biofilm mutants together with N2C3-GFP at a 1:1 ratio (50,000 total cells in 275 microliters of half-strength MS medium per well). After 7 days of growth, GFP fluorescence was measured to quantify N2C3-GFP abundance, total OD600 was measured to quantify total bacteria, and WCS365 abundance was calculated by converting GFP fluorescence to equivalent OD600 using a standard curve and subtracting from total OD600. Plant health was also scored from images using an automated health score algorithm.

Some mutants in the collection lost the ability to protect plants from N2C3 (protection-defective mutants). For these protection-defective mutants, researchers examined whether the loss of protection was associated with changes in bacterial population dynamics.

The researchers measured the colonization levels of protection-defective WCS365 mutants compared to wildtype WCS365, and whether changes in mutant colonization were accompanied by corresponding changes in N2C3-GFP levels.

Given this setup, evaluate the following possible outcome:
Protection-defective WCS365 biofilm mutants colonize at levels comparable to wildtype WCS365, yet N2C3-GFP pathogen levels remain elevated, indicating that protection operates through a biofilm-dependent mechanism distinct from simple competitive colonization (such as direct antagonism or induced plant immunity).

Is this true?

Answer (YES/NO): NO